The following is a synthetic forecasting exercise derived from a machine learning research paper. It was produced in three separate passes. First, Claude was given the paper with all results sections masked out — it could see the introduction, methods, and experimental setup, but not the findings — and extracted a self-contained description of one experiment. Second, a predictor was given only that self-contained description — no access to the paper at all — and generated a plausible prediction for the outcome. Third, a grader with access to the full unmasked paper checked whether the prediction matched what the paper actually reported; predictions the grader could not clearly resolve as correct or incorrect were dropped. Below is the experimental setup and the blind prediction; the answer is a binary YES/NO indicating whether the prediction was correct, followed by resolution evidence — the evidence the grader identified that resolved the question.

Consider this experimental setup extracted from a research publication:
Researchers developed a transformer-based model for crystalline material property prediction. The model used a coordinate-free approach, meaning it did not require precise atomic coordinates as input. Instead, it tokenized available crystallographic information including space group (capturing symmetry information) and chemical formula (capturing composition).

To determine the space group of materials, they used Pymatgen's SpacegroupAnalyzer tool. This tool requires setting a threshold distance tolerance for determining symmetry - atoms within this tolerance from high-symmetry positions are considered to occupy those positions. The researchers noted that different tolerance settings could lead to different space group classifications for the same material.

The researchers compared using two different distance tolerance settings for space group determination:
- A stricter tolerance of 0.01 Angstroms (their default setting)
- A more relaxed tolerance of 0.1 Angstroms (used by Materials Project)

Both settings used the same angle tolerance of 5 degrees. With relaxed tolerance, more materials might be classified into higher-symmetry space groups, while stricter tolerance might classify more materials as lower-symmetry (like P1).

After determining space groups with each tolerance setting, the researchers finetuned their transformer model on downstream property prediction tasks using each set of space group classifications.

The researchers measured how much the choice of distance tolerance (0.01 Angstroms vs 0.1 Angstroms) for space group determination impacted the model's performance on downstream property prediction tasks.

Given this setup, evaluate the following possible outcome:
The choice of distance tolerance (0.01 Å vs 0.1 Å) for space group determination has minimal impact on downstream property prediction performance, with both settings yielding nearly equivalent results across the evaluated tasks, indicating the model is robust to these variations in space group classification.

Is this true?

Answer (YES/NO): YES